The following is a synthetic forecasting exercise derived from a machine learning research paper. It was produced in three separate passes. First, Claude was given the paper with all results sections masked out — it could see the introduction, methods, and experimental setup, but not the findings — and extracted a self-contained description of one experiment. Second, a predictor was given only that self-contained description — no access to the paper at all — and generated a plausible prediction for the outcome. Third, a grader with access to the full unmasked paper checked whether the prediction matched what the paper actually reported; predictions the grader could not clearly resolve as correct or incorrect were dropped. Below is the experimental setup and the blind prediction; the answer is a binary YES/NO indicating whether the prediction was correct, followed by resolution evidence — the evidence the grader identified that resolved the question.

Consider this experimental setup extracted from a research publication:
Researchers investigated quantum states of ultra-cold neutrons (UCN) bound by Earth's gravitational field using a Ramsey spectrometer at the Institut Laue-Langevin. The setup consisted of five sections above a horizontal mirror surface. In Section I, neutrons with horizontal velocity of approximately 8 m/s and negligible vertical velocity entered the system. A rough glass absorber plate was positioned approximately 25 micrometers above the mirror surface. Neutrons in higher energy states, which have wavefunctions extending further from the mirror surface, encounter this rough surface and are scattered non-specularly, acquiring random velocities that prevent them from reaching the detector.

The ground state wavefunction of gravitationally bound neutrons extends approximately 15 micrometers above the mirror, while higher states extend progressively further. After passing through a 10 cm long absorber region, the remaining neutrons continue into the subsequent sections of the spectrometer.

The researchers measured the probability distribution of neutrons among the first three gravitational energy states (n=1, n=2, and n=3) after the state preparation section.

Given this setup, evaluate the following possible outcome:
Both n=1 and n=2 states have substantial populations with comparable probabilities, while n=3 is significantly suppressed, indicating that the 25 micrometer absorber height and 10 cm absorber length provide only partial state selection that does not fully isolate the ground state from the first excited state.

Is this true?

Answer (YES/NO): NO